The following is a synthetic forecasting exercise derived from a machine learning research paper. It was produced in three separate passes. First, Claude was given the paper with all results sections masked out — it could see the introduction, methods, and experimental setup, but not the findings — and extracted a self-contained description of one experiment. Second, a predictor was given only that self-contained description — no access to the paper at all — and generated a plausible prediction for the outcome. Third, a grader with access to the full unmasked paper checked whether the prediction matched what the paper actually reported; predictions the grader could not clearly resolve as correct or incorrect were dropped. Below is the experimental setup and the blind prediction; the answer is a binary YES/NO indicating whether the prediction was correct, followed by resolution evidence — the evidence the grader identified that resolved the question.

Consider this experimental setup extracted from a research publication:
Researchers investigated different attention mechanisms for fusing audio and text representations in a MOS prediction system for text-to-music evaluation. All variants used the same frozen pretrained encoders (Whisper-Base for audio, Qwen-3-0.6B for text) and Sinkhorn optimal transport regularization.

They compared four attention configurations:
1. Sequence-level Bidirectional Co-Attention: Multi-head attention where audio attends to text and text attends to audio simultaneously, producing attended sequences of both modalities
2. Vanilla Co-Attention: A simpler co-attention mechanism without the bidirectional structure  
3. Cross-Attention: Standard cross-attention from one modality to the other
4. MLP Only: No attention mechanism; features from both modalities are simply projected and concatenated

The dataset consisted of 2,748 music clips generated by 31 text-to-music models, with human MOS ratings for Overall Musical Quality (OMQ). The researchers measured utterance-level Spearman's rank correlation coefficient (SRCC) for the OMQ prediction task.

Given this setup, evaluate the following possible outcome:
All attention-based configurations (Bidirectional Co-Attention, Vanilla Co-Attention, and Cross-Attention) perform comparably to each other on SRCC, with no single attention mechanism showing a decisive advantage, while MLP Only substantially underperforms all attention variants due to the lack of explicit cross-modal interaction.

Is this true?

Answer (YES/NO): NO